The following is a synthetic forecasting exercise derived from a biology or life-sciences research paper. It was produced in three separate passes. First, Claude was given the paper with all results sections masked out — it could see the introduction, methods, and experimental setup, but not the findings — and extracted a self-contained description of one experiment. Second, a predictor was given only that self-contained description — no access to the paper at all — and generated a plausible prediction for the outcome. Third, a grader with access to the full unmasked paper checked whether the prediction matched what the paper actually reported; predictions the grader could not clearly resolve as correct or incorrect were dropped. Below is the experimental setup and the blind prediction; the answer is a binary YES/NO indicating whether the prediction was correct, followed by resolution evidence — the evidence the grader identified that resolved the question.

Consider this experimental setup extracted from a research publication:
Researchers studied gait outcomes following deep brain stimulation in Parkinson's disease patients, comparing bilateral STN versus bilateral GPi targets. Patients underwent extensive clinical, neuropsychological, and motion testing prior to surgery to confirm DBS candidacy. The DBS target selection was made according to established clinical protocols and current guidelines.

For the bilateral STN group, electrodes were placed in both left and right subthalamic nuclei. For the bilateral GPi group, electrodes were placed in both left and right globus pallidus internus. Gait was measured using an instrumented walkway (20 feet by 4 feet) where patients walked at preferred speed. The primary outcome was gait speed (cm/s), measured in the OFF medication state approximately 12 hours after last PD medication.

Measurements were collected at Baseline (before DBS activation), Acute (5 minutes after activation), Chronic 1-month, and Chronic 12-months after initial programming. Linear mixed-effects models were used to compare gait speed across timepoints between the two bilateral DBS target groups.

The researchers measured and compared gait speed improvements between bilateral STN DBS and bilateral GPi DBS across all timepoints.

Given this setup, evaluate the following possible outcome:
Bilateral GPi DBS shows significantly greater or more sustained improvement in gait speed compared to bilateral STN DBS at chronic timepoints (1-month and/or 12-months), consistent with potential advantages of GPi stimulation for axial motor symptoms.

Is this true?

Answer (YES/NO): NO